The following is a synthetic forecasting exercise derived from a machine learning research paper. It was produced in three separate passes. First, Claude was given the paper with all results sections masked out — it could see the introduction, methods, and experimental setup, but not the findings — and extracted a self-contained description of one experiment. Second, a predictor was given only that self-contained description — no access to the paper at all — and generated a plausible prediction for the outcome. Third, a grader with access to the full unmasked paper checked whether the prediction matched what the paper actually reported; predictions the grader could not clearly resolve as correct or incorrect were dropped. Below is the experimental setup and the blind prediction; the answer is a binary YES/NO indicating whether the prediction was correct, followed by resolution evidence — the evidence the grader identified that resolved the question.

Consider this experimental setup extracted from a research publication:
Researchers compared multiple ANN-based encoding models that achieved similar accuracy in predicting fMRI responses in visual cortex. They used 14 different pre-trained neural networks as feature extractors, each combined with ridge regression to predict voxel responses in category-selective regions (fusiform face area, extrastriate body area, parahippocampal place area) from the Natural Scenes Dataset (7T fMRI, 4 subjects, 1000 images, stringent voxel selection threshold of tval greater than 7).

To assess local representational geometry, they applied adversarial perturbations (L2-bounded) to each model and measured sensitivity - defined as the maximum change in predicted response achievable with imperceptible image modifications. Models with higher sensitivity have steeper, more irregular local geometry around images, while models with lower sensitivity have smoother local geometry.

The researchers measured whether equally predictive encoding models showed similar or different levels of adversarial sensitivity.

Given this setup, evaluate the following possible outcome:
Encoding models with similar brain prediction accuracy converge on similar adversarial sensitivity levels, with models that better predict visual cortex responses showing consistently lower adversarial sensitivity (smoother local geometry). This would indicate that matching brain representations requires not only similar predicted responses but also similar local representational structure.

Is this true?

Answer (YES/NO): NO